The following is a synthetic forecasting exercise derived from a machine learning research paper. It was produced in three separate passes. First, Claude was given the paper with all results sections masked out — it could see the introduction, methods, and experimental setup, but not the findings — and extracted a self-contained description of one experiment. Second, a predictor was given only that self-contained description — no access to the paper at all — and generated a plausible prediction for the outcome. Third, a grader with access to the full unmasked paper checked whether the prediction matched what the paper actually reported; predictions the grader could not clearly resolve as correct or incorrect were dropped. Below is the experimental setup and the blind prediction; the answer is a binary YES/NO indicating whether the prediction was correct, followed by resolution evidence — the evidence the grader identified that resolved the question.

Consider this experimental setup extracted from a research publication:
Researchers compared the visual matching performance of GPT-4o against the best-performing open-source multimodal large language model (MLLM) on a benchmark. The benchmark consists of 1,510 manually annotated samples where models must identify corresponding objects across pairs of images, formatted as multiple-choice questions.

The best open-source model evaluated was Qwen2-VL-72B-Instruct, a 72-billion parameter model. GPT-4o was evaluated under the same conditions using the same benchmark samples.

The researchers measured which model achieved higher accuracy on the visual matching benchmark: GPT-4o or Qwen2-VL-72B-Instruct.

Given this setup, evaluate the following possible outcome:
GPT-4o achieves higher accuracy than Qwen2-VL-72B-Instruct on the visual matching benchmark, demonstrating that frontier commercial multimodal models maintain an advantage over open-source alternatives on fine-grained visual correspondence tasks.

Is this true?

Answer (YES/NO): YES